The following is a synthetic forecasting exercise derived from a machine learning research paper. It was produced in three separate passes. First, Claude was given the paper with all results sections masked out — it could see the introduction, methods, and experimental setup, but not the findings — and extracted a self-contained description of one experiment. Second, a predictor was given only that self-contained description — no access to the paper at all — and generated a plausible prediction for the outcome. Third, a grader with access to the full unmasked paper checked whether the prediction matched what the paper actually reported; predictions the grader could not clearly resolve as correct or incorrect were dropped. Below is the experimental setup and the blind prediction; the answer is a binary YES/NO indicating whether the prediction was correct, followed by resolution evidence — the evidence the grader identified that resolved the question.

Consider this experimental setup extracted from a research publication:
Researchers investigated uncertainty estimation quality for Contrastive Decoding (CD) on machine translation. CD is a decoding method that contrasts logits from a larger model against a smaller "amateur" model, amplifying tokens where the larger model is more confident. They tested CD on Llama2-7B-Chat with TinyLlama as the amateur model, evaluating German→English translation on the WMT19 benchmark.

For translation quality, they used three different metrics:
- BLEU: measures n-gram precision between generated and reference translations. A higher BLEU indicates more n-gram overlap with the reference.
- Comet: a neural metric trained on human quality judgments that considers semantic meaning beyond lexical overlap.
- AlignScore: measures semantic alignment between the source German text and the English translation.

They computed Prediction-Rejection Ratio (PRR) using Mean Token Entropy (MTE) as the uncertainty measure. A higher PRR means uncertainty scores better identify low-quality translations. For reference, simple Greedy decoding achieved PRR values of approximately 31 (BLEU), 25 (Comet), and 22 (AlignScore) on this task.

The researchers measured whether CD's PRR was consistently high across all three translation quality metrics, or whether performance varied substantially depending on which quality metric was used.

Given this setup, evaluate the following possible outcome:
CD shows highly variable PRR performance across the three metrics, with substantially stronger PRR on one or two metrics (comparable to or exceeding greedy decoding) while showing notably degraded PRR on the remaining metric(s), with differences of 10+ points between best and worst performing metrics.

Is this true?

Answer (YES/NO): NO